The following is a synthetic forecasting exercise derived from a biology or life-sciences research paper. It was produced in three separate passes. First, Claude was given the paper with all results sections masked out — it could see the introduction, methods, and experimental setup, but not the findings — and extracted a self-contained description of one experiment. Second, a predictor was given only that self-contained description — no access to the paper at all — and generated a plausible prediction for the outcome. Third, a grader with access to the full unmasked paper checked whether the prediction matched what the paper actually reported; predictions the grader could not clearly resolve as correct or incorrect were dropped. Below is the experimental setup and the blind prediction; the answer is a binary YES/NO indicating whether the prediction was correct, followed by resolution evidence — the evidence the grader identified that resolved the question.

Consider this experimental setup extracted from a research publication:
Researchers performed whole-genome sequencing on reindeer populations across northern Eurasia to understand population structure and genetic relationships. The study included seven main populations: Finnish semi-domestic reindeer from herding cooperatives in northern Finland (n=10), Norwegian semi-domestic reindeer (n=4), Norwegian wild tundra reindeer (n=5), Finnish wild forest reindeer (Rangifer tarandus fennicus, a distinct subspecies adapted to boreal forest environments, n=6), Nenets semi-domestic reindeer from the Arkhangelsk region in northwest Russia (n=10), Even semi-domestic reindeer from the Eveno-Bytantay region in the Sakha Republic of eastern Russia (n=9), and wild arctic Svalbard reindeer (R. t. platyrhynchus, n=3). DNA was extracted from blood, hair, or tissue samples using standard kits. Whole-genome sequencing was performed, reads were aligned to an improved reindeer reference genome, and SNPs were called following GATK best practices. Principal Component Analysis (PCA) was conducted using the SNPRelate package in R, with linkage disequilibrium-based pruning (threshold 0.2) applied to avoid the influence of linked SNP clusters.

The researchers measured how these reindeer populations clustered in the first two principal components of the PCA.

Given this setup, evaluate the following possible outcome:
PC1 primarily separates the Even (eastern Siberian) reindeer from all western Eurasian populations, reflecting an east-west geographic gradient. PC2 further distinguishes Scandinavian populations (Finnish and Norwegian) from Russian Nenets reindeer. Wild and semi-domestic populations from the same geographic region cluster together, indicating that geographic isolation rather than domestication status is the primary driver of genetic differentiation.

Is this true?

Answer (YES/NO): NO